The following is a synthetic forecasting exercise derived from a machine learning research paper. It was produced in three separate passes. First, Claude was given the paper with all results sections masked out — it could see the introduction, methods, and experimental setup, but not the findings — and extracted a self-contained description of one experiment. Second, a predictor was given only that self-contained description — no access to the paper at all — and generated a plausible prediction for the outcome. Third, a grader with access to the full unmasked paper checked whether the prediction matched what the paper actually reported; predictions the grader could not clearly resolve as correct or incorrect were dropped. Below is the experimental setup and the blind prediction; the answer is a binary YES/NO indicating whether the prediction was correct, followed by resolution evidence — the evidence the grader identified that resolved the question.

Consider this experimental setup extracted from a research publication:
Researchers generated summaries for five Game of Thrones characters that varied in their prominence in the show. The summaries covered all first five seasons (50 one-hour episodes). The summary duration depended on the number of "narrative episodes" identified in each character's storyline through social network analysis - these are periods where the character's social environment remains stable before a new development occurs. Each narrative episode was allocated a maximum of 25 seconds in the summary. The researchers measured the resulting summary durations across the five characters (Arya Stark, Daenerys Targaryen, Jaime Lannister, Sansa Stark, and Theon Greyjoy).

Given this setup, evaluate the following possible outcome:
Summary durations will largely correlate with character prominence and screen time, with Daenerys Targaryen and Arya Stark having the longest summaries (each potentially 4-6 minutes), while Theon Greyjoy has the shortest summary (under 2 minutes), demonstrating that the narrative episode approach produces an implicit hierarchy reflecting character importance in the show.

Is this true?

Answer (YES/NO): NO